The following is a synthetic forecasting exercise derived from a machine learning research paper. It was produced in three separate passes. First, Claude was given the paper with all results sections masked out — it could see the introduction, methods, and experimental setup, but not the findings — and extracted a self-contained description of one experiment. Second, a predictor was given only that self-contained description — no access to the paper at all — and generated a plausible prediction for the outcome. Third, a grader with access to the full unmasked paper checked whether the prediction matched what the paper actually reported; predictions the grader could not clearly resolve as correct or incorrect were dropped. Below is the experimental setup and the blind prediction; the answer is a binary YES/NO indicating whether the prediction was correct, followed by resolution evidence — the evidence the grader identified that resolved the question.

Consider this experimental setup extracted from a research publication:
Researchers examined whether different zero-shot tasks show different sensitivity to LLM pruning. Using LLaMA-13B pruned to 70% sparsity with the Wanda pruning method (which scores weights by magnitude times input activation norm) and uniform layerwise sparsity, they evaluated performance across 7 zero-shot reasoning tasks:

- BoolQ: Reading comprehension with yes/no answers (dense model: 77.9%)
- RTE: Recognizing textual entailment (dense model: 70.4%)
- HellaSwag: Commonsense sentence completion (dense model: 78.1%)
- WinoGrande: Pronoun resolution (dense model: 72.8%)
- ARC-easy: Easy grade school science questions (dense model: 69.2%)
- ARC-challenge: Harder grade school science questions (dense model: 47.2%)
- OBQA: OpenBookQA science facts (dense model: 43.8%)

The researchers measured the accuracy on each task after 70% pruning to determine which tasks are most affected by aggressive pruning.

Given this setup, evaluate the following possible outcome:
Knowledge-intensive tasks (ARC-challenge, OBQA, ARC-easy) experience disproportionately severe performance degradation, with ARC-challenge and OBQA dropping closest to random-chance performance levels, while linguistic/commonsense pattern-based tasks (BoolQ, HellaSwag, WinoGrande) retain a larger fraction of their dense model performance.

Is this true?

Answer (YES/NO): NO